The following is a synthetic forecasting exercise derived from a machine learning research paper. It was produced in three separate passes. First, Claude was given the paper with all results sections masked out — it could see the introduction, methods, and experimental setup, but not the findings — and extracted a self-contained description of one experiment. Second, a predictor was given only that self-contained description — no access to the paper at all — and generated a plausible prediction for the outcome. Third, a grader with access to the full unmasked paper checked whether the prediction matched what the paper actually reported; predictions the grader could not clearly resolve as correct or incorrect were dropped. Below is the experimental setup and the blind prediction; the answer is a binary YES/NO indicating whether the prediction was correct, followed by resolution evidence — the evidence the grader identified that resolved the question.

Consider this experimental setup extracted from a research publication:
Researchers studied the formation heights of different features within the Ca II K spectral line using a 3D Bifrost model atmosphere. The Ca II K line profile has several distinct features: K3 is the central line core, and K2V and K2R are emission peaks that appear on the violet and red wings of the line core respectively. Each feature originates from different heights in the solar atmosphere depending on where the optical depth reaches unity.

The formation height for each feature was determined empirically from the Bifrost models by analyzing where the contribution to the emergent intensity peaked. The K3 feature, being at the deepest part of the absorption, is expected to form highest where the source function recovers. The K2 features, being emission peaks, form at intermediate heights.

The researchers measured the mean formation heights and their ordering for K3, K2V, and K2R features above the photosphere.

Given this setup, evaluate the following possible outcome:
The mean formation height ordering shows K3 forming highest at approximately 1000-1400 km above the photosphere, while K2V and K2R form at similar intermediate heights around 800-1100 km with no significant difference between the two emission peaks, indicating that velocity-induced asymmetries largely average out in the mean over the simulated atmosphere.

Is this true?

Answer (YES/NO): NO